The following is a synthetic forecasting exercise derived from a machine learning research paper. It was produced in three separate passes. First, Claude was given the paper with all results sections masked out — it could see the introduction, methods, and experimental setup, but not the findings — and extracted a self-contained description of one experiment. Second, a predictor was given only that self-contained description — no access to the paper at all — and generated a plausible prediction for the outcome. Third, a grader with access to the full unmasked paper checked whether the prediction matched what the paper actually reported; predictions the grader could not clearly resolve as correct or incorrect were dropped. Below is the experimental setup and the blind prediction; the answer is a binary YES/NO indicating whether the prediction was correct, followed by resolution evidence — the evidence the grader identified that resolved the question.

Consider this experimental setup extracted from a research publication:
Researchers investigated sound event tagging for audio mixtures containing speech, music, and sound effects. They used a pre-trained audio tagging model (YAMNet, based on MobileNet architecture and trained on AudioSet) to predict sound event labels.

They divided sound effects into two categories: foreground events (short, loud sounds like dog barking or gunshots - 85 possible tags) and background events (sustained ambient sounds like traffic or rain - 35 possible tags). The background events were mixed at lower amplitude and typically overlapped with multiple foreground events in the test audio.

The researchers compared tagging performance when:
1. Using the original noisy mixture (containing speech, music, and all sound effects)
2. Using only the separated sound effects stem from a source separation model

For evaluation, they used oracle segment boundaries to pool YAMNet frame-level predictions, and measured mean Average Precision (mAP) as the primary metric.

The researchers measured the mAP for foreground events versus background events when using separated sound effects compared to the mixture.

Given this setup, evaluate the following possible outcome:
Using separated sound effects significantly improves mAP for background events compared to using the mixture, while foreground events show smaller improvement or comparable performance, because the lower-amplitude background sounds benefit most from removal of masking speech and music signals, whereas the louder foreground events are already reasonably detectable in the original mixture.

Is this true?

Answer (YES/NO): NO